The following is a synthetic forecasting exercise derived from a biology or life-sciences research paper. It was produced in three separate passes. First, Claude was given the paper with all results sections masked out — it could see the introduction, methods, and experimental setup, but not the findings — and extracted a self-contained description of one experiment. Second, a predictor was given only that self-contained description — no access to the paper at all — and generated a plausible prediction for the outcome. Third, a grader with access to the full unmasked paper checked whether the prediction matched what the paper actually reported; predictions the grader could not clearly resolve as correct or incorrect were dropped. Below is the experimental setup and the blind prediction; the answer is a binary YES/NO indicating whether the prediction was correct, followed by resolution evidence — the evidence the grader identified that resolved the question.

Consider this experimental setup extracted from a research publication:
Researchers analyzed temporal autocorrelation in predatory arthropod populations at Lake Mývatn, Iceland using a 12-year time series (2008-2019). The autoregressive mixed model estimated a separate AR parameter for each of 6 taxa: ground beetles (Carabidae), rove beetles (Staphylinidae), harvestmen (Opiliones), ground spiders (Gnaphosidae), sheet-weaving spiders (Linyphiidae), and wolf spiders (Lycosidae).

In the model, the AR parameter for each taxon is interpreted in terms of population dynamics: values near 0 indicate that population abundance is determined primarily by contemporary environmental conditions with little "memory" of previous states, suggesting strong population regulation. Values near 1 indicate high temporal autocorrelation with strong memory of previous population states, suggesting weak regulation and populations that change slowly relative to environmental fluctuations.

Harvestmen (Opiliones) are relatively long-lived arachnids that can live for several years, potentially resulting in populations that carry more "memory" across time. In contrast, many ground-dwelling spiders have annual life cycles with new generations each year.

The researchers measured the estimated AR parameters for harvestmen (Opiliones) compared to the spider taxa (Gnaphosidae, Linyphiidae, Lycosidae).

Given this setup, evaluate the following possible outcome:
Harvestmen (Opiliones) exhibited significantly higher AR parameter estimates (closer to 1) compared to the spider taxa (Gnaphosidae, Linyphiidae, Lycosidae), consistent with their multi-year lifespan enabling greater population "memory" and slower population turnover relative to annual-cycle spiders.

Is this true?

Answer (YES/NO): NO